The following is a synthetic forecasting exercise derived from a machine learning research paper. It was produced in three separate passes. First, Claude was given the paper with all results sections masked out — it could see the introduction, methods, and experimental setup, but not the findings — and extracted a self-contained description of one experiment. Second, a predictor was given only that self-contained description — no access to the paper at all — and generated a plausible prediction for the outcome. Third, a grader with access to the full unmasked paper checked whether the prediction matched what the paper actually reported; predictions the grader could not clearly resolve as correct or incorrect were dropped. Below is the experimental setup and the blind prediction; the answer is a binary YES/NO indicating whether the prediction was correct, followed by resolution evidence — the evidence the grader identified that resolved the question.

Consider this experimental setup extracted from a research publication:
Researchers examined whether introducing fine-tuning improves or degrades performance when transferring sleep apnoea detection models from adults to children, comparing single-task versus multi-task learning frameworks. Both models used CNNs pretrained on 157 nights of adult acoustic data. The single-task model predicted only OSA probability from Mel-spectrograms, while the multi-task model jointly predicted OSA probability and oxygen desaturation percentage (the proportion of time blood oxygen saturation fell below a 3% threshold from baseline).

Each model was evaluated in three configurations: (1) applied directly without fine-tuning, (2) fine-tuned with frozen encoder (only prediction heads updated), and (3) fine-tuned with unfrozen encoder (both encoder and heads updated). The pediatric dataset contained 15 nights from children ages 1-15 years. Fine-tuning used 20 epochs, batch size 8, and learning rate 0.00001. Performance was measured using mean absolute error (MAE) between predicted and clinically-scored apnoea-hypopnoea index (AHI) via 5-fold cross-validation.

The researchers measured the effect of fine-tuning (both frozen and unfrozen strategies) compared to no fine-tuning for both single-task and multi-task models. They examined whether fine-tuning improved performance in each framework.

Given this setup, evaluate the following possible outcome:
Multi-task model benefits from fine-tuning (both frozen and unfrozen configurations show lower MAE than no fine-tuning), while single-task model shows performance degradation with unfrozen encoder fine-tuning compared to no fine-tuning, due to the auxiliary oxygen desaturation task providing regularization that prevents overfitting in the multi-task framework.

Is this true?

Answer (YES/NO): YES